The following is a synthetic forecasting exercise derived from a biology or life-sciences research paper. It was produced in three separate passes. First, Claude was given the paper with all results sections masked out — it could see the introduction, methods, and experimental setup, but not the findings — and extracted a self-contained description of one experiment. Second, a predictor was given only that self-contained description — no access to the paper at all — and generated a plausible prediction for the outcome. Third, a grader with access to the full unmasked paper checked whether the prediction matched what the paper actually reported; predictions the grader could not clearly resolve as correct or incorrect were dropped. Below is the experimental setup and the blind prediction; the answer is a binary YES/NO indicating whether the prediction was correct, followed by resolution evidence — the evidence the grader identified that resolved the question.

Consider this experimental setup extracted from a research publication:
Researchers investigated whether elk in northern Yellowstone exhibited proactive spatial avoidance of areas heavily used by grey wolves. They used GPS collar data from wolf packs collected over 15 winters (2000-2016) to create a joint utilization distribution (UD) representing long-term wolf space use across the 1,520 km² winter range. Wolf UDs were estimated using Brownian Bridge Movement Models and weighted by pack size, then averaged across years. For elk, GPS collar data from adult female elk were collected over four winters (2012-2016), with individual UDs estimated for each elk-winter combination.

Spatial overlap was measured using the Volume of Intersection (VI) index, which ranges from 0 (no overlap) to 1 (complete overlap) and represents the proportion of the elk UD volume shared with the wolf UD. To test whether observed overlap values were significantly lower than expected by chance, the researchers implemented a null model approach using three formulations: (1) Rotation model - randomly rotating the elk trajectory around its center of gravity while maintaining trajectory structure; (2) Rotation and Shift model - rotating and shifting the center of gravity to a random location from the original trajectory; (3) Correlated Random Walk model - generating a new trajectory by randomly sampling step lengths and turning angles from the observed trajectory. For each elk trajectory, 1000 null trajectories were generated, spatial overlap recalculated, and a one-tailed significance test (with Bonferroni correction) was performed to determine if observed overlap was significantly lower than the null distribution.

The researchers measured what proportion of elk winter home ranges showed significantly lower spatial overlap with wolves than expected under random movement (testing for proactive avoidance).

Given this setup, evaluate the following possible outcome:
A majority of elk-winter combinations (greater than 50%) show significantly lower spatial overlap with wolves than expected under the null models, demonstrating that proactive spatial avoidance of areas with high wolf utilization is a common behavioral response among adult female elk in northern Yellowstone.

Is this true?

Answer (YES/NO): NO